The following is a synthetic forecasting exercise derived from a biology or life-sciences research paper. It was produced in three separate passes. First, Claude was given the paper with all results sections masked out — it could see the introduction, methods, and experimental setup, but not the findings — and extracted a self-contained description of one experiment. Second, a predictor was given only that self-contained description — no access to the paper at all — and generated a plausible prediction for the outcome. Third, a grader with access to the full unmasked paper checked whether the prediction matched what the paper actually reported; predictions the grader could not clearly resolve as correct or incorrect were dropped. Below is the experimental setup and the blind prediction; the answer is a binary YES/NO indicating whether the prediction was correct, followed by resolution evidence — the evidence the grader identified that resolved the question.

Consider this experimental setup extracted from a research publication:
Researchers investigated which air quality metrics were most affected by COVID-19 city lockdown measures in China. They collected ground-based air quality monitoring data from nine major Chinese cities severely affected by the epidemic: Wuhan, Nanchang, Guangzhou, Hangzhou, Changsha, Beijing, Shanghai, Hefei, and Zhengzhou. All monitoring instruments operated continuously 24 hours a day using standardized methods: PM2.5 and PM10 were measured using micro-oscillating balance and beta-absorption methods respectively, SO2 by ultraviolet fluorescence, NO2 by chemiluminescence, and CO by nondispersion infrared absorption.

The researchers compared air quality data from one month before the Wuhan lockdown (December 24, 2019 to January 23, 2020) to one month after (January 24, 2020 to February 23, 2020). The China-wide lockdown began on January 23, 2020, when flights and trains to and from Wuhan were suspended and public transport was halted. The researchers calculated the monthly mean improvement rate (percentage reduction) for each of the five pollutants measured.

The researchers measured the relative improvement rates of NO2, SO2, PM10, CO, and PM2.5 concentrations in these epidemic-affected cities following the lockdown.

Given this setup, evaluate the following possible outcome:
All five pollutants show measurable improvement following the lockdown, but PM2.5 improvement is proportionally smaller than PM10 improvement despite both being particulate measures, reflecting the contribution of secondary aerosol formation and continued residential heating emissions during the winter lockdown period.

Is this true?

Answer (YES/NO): YES